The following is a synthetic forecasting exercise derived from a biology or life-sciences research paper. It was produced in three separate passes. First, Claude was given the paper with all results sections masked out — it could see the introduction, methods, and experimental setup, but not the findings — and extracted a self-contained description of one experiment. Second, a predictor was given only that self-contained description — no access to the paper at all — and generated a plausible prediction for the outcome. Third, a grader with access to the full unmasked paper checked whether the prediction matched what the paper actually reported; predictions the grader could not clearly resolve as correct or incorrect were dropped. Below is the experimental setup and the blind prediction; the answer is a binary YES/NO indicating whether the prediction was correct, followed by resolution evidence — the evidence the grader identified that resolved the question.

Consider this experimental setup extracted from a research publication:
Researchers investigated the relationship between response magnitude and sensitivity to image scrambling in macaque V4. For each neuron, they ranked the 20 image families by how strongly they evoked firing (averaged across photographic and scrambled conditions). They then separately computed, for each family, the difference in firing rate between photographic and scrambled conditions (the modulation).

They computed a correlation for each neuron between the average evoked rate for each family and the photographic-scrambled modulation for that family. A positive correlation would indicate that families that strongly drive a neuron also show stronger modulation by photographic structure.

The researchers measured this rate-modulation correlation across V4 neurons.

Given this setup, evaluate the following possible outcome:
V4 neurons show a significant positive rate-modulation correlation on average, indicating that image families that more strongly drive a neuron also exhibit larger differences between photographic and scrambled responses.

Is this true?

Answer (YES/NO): YES